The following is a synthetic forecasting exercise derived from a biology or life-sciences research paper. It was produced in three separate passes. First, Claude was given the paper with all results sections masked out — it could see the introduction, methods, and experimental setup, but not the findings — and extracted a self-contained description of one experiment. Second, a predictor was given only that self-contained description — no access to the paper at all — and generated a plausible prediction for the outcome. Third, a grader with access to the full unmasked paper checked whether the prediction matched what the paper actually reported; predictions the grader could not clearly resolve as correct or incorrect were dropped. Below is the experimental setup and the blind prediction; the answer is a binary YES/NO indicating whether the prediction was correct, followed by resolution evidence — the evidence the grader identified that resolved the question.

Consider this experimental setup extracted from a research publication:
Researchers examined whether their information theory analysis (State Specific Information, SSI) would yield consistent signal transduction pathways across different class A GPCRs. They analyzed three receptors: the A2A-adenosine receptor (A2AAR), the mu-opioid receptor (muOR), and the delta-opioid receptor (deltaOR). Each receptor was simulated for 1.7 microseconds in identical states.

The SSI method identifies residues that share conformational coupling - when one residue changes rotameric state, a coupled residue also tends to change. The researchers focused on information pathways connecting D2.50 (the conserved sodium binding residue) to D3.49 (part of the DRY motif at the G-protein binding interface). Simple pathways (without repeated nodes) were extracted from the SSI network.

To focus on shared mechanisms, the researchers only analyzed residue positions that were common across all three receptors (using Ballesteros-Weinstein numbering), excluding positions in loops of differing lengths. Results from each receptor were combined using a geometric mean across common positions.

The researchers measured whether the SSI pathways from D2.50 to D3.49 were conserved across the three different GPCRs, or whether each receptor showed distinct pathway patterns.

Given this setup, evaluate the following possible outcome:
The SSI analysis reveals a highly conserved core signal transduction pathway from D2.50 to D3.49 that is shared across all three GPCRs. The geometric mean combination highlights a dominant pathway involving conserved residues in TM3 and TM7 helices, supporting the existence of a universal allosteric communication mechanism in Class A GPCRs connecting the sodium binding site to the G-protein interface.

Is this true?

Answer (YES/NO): NO